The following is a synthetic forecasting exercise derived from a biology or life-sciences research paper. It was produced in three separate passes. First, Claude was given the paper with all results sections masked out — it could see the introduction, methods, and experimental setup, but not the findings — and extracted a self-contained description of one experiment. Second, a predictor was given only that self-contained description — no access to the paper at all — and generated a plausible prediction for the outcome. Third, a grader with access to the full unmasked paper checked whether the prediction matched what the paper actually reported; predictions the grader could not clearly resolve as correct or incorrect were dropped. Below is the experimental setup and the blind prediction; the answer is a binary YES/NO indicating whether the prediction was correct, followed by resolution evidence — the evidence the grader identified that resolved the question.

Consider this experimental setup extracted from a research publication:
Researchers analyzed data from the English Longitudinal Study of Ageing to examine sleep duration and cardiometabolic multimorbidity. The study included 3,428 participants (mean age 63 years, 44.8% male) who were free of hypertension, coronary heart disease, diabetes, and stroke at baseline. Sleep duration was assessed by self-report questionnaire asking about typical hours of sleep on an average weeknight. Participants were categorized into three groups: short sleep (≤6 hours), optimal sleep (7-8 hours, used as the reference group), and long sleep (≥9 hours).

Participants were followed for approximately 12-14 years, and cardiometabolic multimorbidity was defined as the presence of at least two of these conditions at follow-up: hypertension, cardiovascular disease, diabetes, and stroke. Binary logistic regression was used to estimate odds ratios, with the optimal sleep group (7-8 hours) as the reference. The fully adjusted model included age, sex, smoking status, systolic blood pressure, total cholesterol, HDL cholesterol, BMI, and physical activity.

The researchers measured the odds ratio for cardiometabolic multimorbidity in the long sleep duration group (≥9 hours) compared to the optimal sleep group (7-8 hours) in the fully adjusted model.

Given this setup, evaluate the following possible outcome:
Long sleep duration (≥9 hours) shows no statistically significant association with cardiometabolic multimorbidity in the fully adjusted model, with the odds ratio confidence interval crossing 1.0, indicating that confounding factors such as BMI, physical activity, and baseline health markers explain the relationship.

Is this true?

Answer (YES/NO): YES